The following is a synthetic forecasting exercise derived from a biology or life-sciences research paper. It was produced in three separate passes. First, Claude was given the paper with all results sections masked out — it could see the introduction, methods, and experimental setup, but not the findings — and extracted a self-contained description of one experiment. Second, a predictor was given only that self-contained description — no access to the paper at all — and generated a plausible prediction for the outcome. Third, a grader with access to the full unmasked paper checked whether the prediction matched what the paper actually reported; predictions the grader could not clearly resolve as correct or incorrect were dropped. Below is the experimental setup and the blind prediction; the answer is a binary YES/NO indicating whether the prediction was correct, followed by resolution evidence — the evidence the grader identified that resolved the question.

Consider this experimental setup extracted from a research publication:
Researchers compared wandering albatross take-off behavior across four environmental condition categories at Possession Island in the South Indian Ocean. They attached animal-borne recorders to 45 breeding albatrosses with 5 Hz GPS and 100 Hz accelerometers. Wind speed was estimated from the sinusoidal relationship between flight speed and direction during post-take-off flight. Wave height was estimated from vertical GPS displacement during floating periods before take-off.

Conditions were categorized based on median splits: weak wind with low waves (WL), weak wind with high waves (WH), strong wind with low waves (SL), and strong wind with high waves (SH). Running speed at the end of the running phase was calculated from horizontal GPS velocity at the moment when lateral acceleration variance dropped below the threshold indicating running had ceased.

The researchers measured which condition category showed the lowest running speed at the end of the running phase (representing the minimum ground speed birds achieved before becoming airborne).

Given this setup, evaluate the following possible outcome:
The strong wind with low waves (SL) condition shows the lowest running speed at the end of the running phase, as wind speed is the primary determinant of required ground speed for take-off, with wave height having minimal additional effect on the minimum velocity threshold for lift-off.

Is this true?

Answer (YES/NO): NO